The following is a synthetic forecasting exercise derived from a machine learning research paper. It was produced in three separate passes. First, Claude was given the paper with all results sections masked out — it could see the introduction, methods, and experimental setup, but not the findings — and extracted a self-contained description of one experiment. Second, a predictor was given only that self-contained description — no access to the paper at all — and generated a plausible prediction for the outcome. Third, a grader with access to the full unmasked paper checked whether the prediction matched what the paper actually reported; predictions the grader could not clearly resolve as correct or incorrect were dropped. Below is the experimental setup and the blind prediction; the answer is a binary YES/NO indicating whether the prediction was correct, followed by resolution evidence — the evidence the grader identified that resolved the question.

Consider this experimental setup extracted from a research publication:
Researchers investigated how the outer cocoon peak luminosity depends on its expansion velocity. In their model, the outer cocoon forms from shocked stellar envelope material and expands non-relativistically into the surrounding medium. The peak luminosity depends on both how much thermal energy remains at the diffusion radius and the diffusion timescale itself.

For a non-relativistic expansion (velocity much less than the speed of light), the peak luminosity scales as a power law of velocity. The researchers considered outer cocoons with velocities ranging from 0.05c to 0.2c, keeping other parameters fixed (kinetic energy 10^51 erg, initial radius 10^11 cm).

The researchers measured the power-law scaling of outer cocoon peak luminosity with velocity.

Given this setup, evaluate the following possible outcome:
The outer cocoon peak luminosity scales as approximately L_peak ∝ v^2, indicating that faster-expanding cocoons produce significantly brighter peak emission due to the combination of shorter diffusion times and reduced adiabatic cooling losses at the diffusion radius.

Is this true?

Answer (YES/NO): YES